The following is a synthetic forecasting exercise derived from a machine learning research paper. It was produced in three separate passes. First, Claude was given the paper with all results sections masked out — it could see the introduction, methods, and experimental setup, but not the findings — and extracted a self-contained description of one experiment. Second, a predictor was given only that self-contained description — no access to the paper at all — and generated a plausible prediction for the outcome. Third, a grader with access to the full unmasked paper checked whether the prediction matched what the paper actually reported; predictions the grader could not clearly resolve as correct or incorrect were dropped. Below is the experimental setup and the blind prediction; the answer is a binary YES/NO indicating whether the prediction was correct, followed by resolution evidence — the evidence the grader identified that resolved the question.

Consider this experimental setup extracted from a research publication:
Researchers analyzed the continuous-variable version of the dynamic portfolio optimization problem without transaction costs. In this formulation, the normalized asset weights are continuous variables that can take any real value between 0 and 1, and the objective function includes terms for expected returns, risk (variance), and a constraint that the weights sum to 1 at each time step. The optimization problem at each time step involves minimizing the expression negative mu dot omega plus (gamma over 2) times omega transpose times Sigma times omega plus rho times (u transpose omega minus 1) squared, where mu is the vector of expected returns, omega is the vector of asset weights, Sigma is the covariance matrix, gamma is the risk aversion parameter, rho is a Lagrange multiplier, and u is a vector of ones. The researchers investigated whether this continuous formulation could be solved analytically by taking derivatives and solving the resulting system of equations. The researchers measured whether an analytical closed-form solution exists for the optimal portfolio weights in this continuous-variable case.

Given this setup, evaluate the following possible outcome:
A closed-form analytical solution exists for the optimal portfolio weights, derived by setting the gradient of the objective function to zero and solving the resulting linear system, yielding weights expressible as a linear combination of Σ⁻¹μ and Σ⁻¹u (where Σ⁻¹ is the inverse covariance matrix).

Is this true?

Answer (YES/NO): NO